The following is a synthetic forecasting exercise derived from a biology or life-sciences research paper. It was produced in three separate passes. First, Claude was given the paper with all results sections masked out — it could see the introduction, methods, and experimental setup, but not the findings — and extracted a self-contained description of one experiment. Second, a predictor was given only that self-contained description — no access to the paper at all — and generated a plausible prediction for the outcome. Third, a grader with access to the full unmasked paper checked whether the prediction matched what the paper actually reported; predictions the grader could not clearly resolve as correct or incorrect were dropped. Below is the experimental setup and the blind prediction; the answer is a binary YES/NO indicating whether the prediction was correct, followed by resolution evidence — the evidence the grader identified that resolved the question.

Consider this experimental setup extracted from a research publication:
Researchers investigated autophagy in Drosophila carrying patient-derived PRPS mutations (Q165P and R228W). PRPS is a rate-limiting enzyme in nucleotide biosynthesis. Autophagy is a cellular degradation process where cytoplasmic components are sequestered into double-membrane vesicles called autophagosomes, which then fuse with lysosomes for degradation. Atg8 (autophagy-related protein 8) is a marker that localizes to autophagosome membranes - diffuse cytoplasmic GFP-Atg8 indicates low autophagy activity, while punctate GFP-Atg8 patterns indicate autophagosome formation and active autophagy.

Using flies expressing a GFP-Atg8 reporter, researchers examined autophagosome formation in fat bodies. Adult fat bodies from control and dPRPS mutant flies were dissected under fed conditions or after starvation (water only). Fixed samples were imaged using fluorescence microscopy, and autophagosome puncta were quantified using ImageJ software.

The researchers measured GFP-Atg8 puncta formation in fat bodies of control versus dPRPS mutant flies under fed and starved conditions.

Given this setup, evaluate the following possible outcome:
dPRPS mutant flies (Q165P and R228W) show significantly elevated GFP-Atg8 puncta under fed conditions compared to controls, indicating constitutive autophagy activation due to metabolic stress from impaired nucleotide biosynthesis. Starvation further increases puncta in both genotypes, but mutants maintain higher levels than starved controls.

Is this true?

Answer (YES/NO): NO